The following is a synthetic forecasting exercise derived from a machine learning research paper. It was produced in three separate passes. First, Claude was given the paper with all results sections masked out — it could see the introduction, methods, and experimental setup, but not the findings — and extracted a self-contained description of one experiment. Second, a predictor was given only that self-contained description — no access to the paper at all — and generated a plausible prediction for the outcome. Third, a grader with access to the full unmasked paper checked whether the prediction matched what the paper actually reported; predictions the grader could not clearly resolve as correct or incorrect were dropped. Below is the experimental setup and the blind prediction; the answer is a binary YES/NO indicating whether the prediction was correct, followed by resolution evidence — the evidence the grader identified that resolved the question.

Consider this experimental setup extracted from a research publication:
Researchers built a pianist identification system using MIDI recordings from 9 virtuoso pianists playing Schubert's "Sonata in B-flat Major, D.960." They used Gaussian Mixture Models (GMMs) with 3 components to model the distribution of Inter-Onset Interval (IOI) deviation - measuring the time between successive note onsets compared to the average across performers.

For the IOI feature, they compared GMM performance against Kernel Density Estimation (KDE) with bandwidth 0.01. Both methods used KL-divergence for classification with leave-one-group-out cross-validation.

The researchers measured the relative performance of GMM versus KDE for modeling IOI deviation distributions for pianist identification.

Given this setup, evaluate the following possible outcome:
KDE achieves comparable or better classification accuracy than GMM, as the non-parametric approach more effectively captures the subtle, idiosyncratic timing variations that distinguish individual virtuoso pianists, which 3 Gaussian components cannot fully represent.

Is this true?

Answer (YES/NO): YES